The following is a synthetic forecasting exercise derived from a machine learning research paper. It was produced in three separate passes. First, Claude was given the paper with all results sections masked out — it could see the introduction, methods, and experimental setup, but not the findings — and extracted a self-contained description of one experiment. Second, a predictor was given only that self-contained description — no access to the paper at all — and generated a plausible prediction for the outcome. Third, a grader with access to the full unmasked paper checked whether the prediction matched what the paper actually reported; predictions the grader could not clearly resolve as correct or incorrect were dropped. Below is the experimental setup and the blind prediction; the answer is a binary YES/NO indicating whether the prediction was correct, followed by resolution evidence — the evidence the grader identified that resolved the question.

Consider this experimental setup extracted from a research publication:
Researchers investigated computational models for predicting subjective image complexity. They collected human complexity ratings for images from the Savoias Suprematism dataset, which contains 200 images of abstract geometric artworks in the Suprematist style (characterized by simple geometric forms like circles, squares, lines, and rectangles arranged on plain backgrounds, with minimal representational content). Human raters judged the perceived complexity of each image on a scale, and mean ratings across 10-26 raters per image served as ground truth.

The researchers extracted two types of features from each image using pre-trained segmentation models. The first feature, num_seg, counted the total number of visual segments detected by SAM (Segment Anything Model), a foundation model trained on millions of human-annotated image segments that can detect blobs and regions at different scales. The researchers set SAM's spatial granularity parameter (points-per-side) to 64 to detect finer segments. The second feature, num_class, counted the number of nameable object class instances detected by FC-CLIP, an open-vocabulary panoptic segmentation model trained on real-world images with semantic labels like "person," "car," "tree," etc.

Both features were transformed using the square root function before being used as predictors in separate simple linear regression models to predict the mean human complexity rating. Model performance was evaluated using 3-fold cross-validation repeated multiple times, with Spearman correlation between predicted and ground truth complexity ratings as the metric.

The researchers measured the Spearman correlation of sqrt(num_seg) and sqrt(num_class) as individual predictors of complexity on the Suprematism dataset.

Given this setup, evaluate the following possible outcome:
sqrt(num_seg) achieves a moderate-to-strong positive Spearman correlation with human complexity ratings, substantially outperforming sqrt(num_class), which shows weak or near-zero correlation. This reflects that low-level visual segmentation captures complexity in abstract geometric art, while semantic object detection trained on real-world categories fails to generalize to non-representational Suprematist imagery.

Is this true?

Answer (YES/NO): YES